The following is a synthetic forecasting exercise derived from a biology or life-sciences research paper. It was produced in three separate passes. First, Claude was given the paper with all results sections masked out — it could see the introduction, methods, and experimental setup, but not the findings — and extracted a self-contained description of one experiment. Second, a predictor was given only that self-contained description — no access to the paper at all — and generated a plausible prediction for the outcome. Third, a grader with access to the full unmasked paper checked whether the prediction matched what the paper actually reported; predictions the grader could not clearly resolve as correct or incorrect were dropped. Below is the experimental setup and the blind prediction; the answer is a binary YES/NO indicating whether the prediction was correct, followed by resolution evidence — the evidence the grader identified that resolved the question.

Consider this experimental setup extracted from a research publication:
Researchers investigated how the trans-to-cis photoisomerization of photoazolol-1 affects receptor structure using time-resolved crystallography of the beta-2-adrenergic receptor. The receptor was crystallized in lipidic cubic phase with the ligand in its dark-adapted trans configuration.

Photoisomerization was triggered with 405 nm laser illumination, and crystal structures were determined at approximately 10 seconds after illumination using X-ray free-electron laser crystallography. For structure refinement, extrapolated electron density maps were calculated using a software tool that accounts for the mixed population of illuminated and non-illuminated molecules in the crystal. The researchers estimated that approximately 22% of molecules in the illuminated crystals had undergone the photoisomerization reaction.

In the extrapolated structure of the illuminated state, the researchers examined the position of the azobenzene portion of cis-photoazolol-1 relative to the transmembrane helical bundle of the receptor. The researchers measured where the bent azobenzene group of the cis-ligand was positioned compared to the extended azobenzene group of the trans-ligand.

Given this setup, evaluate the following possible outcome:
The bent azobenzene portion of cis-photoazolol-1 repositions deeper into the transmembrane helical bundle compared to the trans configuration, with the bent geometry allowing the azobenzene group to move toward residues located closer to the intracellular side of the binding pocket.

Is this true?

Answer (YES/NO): NO